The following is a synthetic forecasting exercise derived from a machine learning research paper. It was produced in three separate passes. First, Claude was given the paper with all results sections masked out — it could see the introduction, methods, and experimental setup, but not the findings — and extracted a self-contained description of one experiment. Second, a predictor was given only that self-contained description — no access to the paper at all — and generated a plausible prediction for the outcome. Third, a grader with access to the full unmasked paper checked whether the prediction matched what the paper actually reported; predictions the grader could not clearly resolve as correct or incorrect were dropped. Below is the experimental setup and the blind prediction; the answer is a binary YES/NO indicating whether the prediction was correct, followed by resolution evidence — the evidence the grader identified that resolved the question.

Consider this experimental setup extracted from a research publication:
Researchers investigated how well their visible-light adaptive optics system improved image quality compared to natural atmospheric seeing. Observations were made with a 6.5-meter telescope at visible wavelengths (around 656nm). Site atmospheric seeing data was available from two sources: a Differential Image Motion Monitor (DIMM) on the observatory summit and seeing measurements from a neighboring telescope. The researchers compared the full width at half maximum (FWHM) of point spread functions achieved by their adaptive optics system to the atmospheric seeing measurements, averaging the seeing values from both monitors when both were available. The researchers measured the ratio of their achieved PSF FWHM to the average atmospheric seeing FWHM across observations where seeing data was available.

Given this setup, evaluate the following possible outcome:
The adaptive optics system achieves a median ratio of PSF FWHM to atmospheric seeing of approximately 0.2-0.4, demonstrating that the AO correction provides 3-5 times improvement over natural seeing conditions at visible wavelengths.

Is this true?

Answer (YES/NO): NO